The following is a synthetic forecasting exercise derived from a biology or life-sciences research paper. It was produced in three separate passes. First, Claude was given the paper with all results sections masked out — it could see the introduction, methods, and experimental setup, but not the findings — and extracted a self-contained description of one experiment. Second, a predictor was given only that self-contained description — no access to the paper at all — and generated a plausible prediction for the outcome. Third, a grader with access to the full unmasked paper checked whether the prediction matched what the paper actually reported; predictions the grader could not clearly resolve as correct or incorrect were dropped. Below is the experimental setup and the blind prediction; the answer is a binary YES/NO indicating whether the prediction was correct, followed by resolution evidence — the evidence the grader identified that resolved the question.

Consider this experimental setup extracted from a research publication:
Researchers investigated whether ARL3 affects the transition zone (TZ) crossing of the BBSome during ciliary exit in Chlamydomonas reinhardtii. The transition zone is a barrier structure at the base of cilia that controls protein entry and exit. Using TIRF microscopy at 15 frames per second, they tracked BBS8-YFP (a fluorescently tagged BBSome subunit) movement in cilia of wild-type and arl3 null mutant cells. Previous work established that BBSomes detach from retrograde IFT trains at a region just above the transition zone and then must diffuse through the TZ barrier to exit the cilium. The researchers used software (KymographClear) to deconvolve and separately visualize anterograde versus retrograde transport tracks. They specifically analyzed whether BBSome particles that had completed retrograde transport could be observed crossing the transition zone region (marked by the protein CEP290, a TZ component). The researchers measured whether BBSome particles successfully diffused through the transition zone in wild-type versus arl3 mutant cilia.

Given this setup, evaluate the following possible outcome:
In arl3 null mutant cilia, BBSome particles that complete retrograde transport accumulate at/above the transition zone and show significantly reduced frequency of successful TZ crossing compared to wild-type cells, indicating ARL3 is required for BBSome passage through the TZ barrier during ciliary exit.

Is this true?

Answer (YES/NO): YES